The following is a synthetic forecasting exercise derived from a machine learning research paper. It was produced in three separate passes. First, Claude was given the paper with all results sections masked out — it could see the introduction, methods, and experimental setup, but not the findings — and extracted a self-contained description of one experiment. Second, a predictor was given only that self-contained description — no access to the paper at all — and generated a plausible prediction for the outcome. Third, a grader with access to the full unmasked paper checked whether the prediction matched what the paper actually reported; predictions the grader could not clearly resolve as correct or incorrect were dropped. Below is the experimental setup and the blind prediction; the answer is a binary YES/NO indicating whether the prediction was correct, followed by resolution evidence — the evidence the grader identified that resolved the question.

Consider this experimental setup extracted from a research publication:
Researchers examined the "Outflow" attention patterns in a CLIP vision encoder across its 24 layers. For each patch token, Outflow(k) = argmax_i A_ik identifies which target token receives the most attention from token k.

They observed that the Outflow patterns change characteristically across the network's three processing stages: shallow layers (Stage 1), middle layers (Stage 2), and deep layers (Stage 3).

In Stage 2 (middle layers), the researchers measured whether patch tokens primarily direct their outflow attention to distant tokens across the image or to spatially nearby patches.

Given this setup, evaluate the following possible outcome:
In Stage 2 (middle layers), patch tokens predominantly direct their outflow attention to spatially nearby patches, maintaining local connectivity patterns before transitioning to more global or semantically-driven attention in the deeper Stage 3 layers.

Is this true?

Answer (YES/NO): YES